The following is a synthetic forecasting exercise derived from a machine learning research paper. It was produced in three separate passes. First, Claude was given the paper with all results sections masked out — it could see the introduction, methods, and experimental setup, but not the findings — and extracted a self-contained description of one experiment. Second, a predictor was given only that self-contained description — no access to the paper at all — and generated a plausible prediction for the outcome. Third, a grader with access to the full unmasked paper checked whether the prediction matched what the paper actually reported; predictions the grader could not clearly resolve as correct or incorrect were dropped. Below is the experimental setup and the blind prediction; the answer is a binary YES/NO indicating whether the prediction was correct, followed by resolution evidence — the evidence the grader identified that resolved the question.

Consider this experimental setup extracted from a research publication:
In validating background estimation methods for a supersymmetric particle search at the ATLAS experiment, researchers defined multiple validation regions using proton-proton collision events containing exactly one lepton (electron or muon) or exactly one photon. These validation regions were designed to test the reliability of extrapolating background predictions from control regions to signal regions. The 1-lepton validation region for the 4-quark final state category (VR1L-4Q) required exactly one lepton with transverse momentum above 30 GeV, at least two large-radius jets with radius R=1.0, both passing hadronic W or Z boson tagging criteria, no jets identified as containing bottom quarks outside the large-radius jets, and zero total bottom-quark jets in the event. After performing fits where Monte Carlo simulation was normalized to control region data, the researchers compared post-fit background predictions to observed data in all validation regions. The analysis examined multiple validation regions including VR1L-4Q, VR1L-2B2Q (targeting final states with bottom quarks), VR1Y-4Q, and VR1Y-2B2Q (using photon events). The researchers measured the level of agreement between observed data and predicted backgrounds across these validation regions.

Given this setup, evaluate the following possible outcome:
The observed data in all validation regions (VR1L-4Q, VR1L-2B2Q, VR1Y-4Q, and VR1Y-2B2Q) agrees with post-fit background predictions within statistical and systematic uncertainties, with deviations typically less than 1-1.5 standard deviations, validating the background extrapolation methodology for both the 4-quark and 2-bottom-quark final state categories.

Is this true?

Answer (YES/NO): NO